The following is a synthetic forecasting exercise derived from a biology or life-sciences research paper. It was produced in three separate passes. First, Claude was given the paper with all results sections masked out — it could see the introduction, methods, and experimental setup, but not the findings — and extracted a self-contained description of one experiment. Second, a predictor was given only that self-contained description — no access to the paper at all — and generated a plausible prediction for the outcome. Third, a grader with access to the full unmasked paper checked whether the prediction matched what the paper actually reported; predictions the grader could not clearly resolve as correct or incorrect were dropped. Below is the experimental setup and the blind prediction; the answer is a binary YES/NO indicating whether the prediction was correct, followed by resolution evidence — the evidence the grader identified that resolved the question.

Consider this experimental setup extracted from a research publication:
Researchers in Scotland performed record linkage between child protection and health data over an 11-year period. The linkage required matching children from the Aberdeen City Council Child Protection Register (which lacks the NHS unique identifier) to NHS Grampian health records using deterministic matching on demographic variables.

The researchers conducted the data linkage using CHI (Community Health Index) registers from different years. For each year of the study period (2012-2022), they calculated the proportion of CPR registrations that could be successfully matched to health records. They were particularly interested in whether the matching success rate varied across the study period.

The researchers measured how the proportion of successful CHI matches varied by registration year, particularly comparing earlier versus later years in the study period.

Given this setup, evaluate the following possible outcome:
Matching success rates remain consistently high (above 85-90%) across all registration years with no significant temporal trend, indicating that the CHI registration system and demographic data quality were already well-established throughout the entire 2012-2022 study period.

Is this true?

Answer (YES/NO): NO